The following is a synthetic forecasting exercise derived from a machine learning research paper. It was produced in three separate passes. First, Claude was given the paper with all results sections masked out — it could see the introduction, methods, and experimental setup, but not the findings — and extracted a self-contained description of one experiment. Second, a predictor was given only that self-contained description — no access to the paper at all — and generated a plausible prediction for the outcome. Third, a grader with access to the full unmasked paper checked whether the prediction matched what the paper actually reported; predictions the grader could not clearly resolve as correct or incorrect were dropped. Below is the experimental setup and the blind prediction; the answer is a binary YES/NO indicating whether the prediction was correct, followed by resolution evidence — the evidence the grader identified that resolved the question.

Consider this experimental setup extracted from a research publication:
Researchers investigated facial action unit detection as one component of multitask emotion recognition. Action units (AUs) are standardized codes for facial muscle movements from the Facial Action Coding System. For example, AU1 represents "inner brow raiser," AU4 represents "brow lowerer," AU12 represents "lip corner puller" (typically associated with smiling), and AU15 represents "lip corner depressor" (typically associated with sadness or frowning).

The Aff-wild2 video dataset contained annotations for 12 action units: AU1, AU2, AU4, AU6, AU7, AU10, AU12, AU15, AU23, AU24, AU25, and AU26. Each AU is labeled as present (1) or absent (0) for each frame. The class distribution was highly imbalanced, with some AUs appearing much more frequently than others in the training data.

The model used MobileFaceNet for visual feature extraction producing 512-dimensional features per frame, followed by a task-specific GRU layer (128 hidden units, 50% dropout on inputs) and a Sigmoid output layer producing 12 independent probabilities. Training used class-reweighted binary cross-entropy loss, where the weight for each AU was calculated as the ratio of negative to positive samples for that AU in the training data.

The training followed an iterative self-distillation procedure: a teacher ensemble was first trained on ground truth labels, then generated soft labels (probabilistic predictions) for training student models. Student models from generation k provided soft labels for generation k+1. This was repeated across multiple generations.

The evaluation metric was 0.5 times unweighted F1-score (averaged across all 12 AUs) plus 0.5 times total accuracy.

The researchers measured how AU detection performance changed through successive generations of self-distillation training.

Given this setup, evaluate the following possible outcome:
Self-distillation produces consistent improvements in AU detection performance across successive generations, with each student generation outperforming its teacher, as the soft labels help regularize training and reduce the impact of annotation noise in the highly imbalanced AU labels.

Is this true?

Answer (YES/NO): NO